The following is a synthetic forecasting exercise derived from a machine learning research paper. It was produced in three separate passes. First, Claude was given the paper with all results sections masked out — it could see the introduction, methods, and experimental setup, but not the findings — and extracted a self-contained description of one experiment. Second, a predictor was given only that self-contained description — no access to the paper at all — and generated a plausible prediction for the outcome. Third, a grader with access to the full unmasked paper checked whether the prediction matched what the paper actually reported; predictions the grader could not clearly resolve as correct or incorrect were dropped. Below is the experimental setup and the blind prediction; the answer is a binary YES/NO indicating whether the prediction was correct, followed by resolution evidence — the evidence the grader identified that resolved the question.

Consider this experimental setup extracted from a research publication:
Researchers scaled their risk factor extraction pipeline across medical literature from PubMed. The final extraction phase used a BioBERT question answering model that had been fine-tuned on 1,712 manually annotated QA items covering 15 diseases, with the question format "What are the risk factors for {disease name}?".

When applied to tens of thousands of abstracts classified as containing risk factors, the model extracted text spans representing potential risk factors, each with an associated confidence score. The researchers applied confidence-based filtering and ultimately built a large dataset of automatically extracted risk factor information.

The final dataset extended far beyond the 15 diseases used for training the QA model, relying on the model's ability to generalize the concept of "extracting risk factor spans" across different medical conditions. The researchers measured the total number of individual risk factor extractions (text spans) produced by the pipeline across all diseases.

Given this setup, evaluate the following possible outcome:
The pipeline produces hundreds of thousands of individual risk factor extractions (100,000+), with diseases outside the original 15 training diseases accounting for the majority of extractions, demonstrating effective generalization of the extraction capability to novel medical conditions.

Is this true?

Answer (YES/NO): YES